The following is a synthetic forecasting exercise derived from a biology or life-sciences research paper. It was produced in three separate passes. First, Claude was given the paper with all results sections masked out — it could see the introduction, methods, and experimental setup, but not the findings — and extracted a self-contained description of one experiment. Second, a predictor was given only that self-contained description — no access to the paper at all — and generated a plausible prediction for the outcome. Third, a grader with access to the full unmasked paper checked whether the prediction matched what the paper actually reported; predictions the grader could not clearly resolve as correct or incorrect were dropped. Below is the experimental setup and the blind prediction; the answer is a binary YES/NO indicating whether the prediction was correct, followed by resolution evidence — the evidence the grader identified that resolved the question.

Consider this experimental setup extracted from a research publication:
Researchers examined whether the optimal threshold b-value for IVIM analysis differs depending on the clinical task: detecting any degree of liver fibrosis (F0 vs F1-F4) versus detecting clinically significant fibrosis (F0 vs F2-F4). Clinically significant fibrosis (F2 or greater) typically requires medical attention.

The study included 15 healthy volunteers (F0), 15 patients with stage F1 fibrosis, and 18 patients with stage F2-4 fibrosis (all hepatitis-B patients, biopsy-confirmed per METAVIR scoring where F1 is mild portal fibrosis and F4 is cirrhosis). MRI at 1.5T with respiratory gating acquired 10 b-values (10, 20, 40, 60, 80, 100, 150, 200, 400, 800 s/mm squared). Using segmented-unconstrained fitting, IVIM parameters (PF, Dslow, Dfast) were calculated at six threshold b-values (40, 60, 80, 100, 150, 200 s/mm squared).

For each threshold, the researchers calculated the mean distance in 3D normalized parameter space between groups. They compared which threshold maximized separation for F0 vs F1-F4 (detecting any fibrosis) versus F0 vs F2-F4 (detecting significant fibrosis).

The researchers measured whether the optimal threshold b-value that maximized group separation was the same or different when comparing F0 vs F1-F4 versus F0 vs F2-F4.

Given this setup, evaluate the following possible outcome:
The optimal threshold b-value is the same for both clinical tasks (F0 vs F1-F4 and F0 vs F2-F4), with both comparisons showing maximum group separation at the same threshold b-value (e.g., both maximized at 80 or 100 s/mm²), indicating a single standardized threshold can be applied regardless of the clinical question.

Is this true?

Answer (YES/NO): NO